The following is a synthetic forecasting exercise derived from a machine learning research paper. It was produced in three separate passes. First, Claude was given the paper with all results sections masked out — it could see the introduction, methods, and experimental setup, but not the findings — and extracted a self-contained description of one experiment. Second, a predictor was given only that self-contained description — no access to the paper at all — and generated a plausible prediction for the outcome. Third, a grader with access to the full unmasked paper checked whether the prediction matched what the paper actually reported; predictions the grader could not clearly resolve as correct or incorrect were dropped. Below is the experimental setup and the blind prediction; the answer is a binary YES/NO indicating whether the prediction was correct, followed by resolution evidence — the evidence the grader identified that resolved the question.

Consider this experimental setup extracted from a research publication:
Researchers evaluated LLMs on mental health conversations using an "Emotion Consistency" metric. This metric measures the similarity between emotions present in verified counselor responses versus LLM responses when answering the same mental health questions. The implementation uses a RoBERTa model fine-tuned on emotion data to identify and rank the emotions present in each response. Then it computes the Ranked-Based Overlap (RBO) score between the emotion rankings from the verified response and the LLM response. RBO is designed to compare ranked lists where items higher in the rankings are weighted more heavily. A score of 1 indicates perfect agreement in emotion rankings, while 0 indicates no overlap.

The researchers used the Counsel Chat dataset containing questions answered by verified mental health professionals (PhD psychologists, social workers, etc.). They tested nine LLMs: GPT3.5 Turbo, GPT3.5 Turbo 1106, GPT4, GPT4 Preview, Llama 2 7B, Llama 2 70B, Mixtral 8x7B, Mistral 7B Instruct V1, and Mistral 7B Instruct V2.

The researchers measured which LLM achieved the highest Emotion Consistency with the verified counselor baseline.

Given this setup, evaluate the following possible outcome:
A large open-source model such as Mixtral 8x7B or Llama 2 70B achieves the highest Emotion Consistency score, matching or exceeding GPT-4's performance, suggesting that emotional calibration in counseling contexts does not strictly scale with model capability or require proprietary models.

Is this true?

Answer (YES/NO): NO